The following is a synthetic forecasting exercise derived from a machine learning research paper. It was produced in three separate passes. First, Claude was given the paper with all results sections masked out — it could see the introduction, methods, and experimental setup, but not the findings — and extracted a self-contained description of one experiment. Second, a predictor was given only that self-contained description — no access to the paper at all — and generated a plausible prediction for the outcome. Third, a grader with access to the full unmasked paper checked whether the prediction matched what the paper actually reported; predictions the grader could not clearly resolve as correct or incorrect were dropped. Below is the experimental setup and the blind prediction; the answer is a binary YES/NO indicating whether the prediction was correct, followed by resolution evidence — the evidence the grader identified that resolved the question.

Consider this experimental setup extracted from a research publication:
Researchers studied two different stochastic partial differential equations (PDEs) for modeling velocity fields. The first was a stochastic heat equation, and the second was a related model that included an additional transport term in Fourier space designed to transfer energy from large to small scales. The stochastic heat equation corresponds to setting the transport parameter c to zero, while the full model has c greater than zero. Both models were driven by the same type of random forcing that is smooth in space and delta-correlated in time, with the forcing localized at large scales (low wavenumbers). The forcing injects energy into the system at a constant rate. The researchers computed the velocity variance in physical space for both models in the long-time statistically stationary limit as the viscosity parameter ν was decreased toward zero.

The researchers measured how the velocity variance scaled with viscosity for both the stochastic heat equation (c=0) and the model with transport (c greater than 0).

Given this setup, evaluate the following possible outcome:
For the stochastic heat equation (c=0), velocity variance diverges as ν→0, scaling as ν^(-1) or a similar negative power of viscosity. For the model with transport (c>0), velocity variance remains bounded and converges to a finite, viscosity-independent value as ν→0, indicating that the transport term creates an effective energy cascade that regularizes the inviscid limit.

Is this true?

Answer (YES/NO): YES